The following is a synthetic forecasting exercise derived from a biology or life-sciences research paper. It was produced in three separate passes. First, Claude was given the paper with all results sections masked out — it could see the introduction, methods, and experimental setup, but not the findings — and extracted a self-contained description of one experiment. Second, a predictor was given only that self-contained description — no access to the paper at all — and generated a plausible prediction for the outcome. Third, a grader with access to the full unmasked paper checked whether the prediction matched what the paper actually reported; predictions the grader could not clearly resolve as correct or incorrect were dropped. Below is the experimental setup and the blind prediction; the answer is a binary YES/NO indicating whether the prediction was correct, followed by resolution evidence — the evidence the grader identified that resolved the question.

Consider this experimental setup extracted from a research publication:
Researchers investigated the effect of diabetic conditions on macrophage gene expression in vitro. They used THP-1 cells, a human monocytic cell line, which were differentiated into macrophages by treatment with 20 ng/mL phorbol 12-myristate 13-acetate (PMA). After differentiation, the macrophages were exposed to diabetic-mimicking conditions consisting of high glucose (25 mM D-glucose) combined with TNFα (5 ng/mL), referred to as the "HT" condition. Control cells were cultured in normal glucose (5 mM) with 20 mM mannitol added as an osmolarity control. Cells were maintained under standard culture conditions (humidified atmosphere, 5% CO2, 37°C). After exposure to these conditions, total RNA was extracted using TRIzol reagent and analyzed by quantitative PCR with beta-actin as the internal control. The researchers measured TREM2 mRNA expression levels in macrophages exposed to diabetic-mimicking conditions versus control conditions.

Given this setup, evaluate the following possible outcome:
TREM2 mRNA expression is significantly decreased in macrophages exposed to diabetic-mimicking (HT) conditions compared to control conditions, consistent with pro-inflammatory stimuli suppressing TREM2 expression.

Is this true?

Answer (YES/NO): NO